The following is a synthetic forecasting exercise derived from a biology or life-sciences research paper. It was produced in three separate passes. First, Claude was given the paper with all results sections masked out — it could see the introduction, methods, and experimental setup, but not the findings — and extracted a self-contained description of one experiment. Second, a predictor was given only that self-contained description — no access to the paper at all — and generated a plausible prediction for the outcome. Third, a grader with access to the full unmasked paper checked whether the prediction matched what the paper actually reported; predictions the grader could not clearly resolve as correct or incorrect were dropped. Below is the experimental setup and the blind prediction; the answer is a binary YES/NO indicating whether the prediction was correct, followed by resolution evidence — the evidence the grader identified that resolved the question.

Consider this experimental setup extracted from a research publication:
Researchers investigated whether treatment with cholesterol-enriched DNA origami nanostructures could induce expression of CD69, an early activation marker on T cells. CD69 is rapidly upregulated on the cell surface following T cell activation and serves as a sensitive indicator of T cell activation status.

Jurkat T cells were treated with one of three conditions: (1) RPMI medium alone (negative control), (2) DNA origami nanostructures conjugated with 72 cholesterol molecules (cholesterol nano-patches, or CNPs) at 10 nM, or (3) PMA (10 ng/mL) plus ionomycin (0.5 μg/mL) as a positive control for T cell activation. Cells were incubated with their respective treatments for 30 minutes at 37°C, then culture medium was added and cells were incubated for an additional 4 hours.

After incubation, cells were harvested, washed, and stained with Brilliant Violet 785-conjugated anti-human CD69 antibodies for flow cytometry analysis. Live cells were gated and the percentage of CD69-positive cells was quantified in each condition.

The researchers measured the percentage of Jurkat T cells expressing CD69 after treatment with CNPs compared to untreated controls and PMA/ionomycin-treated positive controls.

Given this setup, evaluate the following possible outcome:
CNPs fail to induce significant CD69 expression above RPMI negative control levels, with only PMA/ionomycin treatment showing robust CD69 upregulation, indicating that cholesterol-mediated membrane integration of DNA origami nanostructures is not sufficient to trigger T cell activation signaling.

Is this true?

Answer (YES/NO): NO